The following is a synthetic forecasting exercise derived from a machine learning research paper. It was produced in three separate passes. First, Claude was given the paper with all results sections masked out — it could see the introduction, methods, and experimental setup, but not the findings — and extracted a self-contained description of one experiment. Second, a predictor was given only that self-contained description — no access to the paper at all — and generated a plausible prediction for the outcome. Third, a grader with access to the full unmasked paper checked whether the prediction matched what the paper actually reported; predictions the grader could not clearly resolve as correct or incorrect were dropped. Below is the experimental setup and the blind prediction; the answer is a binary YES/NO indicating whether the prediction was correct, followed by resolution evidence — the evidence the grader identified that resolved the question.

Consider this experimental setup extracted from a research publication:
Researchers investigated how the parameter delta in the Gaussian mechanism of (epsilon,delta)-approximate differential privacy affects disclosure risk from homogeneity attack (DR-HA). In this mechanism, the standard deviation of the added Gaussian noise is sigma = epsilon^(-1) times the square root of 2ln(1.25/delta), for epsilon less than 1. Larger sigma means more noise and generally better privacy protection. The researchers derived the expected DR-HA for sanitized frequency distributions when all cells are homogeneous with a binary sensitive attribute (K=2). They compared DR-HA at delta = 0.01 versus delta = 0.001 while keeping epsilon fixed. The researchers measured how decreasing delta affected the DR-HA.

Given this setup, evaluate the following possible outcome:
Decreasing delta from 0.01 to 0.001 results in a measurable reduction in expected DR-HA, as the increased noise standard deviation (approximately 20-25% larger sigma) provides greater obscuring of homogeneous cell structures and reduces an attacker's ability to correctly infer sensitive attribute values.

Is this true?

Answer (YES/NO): NO